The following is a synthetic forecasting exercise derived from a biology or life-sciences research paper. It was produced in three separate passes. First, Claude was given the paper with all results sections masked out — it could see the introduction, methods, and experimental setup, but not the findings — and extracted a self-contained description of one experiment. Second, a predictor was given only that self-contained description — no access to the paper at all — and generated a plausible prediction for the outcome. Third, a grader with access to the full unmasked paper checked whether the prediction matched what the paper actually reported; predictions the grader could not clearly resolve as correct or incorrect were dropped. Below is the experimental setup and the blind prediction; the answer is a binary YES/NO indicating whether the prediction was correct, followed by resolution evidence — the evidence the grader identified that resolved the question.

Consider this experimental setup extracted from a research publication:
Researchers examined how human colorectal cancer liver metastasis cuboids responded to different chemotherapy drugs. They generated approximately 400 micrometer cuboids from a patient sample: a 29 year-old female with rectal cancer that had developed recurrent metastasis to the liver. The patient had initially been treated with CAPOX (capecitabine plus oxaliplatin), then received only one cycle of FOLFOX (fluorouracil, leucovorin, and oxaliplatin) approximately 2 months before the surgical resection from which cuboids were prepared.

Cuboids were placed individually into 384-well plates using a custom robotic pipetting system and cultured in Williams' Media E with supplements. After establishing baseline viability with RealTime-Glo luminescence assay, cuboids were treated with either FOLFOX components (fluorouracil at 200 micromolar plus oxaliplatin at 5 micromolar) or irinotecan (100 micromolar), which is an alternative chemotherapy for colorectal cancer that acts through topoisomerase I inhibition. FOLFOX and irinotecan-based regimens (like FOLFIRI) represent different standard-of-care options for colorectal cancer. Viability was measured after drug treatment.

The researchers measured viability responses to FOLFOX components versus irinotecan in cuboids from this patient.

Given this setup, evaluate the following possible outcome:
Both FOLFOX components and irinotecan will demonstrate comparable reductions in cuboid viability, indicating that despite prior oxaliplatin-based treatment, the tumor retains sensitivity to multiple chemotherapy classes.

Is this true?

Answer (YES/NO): YES